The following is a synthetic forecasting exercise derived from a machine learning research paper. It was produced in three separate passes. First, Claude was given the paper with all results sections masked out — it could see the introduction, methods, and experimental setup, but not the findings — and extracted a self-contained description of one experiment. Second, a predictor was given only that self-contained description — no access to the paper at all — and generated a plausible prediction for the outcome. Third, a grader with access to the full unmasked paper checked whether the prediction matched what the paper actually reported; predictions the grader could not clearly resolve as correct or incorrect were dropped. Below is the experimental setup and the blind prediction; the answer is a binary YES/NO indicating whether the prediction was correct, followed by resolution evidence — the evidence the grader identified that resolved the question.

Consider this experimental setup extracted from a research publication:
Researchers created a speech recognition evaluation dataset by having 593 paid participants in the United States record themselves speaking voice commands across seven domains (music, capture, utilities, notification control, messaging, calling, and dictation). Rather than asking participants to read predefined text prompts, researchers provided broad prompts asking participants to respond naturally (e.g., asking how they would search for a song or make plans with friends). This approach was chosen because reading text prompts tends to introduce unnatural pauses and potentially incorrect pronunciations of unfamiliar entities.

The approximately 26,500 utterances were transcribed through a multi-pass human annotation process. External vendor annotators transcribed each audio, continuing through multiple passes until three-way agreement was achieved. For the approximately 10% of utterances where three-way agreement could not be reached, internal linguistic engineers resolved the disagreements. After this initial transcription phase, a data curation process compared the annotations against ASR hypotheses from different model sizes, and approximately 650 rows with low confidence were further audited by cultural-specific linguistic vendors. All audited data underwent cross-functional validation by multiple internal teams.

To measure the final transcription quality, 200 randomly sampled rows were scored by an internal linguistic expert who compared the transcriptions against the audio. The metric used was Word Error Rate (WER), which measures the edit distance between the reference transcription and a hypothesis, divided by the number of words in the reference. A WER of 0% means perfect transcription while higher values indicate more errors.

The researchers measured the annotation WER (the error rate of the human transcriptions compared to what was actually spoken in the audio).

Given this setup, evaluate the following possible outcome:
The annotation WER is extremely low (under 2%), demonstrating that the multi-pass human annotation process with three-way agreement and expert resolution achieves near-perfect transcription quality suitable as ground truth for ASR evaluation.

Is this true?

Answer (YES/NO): YES